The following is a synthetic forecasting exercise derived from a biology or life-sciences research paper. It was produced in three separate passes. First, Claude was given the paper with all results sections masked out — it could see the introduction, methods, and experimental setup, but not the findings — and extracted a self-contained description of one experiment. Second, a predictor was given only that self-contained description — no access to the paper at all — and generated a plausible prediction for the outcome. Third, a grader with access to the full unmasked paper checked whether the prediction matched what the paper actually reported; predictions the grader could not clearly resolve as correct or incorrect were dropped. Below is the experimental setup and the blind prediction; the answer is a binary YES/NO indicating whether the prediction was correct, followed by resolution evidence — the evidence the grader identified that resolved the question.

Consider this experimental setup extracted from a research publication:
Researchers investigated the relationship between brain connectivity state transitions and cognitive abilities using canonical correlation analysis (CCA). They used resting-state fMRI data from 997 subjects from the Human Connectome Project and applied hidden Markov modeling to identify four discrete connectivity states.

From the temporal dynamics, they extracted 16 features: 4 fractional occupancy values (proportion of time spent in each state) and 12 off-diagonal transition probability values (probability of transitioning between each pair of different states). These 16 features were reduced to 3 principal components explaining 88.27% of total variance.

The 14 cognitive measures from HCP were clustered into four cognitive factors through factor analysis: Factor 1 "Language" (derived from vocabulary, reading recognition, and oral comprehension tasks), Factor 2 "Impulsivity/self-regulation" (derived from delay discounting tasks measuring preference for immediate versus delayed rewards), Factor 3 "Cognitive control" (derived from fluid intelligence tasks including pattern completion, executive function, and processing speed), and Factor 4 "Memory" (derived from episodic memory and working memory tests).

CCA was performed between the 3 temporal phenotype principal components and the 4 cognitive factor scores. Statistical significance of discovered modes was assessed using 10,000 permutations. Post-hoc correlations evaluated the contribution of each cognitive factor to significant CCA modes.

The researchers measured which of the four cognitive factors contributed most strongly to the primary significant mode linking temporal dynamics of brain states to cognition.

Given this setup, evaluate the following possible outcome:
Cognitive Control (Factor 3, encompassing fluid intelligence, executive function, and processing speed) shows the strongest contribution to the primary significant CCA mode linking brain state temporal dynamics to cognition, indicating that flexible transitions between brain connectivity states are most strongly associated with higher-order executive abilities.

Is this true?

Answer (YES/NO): NO